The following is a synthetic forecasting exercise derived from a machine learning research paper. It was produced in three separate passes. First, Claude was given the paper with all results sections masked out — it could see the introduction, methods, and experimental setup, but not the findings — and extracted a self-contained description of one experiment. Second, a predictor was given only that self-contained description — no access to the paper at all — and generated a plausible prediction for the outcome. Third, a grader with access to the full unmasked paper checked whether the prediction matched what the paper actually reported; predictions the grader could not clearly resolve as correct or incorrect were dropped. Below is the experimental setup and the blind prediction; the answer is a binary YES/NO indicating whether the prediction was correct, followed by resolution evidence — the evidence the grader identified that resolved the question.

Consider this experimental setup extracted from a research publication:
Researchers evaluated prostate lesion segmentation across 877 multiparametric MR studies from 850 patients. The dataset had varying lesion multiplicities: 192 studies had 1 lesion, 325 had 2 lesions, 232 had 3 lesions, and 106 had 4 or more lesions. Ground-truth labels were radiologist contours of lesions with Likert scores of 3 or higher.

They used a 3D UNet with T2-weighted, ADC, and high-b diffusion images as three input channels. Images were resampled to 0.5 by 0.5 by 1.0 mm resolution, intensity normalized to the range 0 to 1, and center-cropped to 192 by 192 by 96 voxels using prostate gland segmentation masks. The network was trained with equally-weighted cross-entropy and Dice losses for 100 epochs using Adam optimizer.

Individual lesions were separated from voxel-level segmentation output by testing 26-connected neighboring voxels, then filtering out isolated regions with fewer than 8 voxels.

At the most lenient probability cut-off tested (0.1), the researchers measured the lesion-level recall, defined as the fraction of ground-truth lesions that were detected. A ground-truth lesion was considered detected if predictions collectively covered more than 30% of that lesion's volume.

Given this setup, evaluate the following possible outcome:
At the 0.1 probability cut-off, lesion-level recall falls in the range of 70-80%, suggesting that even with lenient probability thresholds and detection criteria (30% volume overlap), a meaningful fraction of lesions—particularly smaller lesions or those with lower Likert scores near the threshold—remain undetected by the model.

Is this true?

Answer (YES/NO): NO